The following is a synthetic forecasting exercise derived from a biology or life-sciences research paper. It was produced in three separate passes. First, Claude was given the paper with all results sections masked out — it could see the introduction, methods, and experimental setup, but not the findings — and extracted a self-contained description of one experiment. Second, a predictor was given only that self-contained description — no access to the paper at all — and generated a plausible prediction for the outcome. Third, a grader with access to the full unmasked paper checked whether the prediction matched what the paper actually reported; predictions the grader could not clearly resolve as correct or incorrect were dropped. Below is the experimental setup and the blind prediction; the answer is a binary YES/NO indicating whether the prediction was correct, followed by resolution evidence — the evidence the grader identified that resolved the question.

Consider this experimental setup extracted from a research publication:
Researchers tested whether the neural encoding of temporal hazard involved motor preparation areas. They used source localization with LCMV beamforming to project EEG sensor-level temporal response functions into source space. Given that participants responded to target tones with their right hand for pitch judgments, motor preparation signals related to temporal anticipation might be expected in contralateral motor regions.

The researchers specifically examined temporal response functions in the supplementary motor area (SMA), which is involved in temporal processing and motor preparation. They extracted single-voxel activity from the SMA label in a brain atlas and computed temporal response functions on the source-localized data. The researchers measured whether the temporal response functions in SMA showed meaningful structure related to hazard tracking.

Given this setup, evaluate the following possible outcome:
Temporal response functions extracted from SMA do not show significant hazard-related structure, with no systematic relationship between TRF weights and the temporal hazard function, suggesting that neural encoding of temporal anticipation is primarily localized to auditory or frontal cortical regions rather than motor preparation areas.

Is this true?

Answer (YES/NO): NO